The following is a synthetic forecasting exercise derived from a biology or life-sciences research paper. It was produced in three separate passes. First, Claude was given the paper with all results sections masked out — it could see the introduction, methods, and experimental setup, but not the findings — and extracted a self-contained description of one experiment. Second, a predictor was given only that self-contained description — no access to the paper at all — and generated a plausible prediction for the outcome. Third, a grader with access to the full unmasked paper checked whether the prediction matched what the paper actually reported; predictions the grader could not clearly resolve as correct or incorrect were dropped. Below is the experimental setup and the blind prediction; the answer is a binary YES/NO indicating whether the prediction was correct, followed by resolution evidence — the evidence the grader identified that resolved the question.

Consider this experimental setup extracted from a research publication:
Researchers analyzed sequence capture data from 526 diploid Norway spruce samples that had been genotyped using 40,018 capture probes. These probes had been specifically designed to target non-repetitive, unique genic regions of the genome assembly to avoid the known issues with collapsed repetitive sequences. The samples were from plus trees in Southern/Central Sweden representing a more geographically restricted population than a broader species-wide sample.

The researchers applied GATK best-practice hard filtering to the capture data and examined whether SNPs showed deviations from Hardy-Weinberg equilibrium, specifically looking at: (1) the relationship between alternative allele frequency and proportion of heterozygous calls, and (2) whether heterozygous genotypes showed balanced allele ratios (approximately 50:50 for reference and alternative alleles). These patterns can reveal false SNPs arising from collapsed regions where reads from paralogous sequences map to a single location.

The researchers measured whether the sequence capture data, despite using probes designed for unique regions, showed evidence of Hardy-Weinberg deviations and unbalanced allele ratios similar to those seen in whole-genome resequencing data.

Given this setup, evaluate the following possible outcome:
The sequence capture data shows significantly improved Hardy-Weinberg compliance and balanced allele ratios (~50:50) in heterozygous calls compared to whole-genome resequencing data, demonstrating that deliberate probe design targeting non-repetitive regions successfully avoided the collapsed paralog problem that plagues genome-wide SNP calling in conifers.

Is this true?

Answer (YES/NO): NO